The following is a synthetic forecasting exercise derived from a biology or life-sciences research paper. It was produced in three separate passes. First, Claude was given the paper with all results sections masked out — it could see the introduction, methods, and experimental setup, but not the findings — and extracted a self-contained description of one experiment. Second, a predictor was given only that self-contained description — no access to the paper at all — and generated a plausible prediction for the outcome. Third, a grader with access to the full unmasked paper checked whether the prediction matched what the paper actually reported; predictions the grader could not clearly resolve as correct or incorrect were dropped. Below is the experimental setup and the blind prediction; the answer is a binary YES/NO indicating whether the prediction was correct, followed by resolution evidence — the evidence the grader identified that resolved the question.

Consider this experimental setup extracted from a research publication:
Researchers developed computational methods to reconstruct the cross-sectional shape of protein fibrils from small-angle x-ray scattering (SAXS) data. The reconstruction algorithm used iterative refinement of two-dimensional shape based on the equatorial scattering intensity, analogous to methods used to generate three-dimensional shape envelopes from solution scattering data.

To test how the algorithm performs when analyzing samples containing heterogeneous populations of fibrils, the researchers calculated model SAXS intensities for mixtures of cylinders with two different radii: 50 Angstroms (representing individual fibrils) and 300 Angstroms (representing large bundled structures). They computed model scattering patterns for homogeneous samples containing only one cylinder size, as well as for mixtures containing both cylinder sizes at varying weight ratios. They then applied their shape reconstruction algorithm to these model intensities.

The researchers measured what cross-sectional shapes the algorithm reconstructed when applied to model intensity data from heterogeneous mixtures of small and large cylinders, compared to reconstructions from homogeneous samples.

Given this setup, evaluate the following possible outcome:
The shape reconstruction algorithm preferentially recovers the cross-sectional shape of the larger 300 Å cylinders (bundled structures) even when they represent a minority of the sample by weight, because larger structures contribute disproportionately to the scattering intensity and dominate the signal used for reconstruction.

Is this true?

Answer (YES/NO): NO